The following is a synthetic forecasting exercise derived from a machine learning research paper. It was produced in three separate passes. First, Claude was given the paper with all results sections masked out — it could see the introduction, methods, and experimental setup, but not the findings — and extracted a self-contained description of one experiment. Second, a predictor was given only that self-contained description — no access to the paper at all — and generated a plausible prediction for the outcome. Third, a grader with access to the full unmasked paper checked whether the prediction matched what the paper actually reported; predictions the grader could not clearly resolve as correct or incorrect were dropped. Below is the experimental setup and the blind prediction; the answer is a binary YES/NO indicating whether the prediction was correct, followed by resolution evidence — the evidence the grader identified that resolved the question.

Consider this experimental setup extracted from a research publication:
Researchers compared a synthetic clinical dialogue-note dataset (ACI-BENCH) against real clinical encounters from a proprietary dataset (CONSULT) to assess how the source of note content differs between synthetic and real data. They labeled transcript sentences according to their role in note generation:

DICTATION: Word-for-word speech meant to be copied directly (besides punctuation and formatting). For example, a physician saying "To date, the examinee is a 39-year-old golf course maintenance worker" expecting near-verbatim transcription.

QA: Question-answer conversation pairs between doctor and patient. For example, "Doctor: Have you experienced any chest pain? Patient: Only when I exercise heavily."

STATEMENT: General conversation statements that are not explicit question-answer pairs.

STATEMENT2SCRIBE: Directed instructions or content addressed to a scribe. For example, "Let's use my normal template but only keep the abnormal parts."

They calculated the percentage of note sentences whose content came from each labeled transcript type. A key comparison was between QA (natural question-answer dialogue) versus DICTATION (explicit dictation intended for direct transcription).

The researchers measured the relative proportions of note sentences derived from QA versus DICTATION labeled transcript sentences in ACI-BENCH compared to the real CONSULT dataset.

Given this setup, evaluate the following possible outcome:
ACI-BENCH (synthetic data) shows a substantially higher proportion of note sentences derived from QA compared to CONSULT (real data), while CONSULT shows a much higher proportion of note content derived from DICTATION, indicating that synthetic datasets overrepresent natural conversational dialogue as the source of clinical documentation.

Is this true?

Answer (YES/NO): YES